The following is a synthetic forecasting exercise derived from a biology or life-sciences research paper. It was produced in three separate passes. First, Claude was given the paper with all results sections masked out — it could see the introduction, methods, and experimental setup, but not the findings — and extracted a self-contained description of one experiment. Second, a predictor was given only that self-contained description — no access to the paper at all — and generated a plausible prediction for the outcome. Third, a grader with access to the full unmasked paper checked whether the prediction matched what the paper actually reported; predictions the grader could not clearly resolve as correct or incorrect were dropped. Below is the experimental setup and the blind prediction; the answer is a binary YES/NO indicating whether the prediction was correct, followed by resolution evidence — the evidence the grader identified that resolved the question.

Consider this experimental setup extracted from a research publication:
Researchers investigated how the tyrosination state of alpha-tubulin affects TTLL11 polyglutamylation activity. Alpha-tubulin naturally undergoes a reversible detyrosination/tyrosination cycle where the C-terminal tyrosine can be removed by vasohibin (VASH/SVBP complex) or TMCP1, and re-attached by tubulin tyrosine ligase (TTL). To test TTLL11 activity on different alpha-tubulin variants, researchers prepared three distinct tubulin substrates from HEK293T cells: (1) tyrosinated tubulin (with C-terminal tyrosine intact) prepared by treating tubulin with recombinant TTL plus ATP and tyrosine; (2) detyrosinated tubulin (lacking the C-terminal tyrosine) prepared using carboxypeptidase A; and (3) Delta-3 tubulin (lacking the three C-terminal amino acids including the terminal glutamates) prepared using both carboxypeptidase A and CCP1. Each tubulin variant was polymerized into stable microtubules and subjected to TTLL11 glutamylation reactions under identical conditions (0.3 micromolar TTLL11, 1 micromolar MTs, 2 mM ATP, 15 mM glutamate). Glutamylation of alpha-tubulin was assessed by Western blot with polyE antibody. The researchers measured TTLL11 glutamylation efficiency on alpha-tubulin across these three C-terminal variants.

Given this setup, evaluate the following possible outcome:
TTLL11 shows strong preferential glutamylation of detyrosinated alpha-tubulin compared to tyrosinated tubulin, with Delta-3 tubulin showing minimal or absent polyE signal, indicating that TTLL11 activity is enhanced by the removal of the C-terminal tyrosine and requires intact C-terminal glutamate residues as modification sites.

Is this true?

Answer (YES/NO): NO